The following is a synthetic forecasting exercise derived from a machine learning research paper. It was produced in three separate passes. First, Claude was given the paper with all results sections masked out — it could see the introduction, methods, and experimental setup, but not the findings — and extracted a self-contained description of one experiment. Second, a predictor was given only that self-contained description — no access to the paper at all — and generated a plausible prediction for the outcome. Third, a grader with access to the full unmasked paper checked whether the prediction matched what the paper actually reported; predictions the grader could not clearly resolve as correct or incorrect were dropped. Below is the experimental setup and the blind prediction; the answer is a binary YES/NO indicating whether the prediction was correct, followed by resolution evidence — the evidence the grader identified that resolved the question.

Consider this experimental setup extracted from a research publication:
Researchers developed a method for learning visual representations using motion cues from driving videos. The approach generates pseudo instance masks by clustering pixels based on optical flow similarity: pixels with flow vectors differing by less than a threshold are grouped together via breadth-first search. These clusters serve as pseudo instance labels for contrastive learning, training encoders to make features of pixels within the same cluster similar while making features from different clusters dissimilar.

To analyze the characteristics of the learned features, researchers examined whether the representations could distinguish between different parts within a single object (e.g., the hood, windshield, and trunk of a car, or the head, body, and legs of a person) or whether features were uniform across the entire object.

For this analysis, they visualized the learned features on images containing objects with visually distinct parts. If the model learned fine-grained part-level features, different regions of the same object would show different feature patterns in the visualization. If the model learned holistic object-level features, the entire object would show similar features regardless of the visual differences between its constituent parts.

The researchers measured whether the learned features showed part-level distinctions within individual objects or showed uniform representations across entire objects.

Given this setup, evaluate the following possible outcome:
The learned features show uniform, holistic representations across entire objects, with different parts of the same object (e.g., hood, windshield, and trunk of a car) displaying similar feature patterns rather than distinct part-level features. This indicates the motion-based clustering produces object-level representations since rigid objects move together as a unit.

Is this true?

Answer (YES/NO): YES